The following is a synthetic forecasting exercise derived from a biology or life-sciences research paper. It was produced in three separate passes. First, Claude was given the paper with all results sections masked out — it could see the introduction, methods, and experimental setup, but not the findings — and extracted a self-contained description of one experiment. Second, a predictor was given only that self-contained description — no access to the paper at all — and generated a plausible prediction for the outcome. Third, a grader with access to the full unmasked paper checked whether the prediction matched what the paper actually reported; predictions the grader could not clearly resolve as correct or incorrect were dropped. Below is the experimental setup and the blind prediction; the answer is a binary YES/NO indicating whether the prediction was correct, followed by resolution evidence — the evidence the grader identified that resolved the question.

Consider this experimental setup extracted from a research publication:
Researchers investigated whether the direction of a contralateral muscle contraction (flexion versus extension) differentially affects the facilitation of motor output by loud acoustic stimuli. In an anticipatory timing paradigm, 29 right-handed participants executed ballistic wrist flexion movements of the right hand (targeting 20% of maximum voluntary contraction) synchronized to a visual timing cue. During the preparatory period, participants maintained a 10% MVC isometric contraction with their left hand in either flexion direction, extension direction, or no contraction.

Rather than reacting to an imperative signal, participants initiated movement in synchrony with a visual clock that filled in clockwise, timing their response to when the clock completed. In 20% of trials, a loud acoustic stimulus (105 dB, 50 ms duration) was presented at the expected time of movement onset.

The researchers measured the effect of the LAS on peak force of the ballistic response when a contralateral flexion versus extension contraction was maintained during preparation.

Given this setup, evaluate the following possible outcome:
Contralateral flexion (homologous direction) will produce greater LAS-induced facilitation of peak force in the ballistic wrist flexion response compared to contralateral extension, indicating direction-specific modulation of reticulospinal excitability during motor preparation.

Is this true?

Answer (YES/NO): NO